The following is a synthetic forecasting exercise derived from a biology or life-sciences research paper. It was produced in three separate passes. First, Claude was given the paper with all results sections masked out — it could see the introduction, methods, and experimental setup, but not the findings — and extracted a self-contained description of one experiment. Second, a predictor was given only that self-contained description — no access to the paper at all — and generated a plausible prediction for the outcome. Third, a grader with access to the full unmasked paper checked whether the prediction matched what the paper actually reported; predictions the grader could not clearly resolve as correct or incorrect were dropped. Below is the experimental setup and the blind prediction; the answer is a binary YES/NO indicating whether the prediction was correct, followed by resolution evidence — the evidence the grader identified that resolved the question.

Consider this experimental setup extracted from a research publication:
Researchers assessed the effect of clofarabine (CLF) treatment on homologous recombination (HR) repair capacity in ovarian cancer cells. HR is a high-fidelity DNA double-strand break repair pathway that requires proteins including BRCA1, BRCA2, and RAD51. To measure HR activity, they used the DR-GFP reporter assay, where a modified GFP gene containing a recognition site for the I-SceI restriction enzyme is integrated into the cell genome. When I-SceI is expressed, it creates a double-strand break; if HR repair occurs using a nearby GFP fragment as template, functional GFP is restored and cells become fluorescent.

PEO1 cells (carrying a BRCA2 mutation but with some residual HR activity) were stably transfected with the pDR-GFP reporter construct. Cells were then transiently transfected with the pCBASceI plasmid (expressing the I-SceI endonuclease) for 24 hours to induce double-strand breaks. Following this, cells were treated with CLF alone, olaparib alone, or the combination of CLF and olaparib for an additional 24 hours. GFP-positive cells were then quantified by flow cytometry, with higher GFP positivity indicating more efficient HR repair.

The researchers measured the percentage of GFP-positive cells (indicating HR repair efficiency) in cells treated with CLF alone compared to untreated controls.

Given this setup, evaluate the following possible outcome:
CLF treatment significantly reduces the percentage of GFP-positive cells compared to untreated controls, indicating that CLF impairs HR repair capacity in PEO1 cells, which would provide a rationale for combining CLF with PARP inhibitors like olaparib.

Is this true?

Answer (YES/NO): YES